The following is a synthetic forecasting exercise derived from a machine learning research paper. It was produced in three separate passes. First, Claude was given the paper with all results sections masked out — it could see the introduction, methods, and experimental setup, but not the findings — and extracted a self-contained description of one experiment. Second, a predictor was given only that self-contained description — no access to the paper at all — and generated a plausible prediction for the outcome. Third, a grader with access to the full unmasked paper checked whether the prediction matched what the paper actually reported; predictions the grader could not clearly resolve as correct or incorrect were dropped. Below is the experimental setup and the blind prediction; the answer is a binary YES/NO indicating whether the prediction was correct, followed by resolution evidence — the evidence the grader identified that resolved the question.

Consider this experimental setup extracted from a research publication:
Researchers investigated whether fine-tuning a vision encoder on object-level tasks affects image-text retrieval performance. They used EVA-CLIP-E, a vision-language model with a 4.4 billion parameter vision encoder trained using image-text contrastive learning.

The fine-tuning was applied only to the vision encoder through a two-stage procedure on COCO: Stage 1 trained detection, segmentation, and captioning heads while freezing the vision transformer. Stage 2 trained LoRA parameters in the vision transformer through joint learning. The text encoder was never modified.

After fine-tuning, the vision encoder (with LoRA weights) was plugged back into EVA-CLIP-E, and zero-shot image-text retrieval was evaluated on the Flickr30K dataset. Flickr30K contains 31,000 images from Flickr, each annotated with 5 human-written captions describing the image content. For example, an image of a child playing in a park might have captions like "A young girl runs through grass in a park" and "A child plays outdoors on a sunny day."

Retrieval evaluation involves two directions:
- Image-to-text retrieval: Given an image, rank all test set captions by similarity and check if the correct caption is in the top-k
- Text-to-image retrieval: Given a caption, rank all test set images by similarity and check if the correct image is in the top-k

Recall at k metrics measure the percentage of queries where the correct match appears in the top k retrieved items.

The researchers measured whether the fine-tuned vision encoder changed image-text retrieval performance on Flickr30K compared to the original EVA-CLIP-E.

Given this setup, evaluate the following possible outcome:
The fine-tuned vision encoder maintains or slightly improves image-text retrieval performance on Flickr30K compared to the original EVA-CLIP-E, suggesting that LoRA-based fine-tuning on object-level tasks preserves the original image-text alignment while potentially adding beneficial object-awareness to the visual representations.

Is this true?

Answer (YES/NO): YES